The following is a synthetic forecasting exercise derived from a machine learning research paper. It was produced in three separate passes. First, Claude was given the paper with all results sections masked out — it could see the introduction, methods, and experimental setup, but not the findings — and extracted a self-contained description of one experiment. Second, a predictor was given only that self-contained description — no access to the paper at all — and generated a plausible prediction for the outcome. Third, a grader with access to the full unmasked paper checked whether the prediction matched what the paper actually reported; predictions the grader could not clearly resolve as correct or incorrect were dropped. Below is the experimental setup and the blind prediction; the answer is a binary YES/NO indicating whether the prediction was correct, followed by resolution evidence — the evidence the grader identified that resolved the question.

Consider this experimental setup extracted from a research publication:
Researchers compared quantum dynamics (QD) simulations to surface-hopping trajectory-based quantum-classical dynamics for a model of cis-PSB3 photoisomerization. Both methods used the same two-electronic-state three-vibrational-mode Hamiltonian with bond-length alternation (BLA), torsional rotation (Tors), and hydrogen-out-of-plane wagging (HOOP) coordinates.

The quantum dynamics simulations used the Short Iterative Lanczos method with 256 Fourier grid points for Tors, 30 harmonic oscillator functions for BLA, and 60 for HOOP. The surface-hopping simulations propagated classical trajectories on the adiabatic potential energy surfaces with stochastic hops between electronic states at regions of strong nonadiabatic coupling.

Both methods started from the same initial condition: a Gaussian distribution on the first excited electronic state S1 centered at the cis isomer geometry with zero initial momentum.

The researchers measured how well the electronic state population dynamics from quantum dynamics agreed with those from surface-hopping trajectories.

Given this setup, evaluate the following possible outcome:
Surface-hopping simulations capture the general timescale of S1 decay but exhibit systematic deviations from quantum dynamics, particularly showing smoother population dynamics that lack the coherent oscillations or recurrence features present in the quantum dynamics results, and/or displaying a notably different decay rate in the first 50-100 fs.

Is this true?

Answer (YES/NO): NO